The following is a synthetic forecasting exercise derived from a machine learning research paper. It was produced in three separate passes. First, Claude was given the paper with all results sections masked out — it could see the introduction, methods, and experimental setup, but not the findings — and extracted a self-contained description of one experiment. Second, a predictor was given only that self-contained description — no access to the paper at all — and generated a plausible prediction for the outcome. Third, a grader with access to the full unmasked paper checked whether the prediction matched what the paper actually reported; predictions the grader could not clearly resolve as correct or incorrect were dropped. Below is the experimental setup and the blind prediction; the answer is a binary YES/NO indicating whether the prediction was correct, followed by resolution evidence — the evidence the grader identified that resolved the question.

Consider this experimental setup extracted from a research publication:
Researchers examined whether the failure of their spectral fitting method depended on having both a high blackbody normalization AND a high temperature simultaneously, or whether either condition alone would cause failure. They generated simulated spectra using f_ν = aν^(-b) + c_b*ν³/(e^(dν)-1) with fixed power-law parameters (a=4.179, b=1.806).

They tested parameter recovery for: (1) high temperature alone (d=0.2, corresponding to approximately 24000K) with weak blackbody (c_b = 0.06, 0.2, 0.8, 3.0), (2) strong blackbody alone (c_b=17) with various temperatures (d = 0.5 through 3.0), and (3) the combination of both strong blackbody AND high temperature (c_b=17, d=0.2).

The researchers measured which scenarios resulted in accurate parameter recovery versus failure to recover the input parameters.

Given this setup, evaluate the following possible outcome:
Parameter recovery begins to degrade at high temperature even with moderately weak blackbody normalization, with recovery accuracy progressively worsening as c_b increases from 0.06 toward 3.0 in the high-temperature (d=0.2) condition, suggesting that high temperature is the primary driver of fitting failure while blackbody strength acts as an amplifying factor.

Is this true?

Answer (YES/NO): NO